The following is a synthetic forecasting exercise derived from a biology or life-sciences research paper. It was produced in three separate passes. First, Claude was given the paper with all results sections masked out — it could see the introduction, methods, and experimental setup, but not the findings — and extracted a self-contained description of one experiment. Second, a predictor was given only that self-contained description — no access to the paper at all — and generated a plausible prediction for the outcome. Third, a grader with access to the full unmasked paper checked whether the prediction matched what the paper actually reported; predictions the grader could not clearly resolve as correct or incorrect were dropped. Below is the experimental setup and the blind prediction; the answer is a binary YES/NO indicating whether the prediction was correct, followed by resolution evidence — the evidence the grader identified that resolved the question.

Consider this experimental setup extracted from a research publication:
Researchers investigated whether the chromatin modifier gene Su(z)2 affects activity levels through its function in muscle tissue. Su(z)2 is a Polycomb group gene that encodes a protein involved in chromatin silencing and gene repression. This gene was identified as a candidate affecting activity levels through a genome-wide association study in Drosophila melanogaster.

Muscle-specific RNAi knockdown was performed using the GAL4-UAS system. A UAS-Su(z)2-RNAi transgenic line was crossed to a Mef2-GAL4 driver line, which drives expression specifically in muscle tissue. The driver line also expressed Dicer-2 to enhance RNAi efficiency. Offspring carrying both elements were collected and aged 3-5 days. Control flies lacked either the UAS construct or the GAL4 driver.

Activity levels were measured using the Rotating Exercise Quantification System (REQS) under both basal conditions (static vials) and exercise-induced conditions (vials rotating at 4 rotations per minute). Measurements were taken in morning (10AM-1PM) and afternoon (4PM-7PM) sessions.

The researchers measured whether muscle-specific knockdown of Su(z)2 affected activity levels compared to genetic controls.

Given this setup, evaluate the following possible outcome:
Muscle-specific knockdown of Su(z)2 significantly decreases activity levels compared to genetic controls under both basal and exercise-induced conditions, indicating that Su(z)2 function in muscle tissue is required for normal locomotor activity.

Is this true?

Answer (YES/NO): NO